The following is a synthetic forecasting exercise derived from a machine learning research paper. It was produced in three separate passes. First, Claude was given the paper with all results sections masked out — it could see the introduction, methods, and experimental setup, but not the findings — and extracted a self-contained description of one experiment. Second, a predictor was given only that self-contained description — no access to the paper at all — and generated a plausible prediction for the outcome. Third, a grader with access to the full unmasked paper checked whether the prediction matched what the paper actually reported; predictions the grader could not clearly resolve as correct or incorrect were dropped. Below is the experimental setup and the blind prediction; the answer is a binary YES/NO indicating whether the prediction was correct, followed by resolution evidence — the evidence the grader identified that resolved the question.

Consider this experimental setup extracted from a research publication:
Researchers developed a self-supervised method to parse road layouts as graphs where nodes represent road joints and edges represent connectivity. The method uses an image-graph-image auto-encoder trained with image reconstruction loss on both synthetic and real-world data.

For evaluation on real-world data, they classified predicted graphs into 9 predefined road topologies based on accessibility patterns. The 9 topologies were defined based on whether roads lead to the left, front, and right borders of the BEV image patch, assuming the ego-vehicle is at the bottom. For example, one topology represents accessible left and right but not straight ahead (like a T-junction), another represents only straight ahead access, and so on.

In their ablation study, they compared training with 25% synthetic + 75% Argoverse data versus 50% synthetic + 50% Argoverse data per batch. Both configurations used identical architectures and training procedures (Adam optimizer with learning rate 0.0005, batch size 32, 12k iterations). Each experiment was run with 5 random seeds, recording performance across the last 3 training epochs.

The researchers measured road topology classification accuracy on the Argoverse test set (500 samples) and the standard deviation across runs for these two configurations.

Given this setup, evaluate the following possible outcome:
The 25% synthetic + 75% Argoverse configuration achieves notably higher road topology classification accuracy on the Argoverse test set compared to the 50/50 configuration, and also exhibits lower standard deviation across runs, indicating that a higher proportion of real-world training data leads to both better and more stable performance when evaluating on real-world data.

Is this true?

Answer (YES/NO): NO